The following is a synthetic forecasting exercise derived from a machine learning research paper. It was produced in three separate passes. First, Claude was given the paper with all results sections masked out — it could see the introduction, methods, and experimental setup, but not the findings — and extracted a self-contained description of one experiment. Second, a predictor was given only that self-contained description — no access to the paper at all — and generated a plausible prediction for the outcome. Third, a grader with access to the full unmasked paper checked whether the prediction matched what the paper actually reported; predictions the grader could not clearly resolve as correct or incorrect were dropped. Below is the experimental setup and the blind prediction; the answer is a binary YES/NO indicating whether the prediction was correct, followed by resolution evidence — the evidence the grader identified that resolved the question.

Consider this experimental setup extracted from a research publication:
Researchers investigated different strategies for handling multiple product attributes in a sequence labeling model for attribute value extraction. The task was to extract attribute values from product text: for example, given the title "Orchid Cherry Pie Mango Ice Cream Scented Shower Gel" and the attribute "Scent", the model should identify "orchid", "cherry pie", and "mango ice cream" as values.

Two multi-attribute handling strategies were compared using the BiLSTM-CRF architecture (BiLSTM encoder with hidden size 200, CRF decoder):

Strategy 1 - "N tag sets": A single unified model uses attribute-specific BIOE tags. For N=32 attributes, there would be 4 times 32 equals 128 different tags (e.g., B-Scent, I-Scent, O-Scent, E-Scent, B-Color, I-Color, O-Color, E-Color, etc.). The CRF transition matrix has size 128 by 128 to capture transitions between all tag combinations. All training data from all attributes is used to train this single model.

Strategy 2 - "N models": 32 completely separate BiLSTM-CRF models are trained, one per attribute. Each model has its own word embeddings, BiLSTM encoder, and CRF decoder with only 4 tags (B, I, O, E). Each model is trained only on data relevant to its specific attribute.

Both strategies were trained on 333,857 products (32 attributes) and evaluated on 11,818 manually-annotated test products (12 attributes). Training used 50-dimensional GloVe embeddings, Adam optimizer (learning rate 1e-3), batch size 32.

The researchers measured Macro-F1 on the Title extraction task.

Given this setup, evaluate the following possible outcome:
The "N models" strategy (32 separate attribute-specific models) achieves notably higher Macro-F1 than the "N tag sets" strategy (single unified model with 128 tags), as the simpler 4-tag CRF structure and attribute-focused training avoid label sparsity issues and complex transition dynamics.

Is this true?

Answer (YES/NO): YES